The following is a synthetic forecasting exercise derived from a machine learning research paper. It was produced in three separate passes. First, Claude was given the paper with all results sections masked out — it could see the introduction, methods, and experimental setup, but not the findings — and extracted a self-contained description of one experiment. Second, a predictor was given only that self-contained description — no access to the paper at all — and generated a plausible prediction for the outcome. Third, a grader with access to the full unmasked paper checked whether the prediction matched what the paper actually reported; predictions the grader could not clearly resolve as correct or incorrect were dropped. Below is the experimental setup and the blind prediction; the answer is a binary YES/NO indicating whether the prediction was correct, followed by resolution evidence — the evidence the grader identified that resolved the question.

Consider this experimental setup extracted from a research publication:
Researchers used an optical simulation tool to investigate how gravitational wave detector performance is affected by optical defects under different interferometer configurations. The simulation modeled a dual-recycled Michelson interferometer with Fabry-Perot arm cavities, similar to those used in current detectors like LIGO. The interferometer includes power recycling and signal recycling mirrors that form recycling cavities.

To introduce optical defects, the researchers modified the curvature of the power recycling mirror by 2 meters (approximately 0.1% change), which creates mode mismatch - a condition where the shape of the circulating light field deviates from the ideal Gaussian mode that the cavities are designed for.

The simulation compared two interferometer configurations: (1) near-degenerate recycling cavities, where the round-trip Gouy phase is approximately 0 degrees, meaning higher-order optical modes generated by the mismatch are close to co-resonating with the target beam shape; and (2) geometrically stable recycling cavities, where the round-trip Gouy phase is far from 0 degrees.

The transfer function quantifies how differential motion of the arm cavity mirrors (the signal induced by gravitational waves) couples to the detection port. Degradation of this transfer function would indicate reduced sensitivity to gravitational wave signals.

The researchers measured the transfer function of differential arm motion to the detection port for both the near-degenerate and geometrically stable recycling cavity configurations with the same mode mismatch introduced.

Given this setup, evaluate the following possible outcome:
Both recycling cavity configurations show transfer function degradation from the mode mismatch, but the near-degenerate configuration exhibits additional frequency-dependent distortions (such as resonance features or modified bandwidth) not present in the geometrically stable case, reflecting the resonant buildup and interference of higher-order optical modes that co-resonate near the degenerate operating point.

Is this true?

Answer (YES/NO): NO